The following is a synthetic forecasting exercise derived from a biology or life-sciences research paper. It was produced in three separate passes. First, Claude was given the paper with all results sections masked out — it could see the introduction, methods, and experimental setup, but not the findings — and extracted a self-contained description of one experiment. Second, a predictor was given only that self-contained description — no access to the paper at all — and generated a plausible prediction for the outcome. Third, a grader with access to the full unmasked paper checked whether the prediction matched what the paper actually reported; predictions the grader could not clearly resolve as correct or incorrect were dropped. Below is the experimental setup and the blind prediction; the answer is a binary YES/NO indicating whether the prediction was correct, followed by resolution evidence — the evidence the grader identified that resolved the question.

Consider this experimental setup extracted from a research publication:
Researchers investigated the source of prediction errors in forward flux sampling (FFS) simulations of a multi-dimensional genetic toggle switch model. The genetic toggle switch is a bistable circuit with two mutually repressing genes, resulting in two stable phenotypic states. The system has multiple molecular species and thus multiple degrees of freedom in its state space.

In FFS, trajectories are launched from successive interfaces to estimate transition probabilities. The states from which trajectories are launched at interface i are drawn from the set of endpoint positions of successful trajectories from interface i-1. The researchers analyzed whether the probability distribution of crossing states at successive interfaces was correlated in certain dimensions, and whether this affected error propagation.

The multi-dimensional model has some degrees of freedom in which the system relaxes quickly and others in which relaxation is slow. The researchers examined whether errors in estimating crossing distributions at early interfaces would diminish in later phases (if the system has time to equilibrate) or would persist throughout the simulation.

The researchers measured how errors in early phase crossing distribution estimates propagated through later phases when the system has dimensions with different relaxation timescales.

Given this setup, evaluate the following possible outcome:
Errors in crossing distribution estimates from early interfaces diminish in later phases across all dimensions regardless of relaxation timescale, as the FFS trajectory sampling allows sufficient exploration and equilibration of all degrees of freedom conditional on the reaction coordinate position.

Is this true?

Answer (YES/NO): NO